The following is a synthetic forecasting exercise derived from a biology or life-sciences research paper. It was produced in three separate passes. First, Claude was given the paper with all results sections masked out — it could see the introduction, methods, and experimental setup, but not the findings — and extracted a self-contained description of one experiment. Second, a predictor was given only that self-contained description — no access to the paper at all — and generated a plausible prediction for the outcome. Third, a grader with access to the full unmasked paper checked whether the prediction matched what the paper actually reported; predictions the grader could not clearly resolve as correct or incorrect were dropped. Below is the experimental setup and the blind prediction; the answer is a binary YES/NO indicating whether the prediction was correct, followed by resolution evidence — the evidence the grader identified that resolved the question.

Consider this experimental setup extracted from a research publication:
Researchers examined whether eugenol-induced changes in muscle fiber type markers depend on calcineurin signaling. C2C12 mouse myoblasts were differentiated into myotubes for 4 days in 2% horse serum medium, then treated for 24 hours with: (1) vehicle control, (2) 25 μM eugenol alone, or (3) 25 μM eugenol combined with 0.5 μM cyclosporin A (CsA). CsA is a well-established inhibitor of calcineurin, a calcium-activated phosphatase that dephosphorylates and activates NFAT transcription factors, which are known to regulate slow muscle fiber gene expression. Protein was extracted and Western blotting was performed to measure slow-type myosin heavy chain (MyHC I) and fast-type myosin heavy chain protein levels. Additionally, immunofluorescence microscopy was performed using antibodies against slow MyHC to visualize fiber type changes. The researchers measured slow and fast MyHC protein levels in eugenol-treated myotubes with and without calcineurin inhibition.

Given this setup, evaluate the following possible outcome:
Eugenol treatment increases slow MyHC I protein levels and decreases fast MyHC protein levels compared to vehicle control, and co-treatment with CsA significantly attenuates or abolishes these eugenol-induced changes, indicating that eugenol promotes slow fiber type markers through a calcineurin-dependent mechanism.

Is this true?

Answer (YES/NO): YES